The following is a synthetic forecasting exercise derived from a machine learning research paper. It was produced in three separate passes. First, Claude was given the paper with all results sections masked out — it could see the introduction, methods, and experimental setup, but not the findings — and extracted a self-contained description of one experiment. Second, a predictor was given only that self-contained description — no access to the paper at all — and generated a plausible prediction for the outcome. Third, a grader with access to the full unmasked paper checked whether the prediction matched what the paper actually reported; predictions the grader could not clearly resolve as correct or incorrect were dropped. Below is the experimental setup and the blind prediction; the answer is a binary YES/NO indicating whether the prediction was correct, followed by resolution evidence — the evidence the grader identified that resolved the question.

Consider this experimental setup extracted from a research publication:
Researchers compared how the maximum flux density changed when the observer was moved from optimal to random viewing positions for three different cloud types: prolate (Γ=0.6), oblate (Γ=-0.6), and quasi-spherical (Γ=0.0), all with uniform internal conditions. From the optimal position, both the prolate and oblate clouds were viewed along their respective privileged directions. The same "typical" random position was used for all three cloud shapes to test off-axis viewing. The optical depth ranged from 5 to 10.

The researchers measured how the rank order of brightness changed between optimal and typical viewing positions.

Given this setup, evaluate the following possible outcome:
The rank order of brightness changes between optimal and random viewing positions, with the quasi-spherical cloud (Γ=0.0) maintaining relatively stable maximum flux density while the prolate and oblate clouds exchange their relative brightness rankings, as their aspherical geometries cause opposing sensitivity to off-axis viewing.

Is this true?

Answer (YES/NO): NO